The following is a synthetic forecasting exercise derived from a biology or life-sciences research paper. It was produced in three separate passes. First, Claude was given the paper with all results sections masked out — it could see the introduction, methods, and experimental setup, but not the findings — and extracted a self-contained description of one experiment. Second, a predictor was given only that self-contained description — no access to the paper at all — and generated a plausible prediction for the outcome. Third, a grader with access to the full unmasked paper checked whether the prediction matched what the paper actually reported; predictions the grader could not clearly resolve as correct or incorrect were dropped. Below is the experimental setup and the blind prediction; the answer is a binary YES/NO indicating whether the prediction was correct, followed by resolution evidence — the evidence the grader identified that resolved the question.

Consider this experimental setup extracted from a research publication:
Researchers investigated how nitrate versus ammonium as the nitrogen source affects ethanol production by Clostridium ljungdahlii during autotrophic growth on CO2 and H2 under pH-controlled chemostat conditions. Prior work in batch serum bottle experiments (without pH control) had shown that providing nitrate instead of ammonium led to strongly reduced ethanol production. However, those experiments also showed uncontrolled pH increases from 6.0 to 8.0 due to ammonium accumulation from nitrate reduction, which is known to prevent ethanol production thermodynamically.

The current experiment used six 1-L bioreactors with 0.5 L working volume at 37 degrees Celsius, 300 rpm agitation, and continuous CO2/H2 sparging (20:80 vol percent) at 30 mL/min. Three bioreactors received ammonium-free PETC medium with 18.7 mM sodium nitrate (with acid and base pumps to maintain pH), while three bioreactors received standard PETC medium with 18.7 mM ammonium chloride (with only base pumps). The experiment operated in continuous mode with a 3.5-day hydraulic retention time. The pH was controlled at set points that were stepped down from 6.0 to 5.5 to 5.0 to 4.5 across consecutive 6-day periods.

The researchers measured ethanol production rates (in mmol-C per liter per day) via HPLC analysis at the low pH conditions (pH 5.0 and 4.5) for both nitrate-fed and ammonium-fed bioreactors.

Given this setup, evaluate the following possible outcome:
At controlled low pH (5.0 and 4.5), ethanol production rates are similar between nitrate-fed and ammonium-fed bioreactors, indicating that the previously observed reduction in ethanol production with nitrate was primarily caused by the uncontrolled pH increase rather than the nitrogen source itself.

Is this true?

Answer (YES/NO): NO